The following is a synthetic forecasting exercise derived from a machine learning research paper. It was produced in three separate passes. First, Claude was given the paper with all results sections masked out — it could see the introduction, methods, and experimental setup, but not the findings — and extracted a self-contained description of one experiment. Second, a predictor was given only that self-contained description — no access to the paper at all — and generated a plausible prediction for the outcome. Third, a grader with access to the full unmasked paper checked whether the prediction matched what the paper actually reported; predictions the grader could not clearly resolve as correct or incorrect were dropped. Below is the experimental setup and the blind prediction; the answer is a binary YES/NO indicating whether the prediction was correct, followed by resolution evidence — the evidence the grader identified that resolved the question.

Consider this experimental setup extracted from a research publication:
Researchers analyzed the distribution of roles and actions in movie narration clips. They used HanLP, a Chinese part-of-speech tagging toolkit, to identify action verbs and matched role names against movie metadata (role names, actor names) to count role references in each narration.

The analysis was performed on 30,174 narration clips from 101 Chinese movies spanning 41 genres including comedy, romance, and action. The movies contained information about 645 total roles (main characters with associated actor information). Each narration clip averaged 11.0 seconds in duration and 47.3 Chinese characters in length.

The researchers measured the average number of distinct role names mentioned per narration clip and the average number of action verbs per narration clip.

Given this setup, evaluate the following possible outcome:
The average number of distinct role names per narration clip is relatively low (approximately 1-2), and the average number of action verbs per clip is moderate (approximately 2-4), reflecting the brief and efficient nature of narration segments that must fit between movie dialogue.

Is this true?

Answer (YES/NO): NO